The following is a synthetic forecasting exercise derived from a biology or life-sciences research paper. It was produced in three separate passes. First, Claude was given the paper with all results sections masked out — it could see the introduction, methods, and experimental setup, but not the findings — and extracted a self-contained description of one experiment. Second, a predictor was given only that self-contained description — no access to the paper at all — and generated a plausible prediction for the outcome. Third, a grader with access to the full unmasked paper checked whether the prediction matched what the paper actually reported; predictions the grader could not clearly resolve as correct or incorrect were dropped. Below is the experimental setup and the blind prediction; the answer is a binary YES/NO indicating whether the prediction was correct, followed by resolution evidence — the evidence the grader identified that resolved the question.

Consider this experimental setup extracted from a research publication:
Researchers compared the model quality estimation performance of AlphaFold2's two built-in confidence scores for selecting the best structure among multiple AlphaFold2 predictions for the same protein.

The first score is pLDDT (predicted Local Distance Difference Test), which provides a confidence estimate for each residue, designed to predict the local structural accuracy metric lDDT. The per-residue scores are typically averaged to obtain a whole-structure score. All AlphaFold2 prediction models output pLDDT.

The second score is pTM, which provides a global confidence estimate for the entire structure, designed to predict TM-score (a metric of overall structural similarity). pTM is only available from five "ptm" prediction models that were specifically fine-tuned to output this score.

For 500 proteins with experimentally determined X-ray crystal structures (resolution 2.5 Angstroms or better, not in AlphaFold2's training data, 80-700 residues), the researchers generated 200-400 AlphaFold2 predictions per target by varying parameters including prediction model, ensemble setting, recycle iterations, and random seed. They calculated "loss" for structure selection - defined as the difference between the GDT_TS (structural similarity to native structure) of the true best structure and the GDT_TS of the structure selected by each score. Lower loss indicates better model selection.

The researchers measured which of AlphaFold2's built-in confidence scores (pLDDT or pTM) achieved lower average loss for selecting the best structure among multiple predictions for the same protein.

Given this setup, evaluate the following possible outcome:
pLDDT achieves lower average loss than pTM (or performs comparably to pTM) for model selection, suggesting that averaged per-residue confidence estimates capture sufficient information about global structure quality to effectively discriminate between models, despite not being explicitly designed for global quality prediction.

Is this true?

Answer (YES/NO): YES